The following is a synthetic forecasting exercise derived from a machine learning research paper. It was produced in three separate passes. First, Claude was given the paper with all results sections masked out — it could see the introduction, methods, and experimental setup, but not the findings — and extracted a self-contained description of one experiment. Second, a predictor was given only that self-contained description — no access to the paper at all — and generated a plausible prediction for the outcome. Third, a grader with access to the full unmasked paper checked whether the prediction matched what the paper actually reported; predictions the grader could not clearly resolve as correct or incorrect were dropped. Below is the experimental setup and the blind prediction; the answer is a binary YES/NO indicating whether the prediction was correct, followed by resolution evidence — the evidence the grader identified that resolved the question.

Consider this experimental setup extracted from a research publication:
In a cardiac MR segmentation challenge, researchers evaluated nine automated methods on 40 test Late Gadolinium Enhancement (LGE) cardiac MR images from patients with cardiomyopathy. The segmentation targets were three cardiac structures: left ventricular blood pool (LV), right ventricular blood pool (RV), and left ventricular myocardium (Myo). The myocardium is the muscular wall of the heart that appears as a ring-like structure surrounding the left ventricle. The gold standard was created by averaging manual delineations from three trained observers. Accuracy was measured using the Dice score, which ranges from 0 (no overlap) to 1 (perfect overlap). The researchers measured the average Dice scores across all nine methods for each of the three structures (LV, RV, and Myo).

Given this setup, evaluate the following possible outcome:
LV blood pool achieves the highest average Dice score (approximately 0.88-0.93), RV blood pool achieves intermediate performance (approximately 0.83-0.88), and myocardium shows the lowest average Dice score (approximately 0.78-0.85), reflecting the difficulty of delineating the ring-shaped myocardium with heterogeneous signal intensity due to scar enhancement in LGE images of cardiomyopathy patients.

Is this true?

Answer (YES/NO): NO